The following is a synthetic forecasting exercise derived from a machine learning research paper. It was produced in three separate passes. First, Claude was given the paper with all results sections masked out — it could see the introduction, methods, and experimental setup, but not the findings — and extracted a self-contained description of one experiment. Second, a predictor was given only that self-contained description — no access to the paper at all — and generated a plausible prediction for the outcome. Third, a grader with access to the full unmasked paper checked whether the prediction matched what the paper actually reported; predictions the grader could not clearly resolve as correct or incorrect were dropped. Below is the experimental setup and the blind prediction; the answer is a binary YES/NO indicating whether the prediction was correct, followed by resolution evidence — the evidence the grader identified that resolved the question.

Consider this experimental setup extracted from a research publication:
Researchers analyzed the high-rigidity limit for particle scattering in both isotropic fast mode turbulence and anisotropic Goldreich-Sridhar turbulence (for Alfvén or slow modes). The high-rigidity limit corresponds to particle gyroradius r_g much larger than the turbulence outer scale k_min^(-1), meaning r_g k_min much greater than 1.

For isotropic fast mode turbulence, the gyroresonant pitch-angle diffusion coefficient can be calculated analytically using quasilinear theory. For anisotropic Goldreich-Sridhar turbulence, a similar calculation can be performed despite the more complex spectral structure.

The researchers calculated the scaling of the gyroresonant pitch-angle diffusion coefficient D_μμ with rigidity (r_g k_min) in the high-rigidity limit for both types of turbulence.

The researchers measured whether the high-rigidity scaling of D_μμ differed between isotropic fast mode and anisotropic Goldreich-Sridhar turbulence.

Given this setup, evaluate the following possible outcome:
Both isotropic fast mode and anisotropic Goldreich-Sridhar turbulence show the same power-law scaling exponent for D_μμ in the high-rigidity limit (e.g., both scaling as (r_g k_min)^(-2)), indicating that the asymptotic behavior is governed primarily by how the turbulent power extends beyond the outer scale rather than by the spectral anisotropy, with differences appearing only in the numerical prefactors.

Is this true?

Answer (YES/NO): YES